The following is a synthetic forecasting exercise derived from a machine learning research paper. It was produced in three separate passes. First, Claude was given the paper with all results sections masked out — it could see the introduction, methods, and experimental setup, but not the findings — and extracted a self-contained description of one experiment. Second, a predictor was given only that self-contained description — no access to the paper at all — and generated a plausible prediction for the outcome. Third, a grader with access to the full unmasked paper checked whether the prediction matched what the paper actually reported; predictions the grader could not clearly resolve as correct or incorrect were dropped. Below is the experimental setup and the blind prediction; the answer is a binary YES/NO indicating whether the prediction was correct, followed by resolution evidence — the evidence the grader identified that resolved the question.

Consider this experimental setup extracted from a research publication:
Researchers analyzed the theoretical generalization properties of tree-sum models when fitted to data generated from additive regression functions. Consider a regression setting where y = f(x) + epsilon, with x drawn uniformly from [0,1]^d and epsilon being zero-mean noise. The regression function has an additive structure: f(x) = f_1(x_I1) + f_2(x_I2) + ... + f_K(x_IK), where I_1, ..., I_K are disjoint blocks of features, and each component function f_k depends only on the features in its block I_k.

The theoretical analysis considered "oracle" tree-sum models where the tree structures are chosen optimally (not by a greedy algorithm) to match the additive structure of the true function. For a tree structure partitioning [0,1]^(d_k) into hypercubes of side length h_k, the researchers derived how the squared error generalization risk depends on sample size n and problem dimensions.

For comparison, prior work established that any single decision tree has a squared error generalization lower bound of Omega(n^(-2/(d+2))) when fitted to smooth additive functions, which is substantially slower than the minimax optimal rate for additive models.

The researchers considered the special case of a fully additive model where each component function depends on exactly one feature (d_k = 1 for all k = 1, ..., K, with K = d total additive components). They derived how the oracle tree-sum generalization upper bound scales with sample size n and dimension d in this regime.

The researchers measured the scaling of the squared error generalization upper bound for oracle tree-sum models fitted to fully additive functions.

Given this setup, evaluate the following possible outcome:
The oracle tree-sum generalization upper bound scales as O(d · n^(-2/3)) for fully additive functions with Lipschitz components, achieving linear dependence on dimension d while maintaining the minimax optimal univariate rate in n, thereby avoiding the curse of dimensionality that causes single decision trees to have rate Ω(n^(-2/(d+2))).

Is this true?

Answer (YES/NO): YES